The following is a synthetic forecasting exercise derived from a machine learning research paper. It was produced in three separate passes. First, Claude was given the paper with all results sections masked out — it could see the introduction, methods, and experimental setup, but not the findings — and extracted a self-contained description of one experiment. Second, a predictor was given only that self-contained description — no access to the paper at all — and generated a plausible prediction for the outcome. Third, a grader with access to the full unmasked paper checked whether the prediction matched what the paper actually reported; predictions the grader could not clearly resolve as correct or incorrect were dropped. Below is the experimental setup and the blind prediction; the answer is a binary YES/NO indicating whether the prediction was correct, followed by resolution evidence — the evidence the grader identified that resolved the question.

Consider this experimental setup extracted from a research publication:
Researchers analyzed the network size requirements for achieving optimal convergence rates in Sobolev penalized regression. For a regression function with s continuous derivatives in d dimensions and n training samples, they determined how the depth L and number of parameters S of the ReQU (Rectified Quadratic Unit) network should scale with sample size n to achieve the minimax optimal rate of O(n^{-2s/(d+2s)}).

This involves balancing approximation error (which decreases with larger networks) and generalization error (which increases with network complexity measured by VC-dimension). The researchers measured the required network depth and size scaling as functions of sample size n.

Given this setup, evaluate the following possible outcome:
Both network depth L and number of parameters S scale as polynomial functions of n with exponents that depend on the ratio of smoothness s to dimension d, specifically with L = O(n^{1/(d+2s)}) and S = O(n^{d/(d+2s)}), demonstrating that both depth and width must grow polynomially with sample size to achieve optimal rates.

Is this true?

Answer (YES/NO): NO